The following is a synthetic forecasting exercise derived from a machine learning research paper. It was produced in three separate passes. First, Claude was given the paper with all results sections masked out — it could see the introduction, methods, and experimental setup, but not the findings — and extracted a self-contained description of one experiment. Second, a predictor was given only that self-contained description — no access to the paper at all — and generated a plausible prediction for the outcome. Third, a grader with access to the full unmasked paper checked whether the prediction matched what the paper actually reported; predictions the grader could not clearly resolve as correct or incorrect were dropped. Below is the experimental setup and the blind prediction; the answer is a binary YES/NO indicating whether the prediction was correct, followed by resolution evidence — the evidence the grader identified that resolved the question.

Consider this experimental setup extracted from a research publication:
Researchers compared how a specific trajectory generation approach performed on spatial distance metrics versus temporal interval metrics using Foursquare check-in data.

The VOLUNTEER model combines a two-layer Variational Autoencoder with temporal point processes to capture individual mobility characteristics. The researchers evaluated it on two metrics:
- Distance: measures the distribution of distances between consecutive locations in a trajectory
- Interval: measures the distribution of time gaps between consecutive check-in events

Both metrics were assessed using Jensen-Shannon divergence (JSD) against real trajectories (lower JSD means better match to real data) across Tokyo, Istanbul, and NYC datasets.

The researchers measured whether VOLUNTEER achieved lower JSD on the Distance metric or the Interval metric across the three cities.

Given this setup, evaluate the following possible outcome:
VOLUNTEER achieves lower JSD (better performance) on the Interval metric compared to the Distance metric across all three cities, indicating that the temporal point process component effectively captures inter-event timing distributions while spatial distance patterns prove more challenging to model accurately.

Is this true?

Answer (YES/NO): YES